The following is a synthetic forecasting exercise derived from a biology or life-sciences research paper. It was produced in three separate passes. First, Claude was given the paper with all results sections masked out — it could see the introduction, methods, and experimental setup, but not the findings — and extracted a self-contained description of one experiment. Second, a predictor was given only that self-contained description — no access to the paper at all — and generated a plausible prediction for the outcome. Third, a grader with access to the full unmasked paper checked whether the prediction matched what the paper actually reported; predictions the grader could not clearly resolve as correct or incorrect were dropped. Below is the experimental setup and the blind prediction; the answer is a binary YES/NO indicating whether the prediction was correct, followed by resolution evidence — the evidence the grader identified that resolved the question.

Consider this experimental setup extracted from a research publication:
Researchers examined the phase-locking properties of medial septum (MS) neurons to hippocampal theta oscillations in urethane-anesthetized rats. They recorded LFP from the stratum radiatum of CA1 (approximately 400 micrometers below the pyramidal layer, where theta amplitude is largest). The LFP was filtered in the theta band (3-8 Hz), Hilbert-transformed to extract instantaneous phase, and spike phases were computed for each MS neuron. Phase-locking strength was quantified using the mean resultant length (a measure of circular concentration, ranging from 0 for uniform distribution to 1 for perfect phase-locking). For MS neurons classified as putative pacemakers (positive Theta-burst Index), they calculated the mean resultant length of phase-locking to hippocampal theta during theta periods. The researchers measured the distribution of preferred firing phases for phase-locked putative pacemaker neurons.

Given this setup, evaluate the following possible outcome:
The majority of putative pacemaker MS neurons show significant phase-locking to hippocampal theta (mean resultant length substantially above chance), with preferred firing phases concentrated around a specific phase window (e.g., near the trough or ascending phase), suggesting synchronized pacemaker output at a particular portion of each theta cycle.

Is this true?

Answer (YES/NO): NO